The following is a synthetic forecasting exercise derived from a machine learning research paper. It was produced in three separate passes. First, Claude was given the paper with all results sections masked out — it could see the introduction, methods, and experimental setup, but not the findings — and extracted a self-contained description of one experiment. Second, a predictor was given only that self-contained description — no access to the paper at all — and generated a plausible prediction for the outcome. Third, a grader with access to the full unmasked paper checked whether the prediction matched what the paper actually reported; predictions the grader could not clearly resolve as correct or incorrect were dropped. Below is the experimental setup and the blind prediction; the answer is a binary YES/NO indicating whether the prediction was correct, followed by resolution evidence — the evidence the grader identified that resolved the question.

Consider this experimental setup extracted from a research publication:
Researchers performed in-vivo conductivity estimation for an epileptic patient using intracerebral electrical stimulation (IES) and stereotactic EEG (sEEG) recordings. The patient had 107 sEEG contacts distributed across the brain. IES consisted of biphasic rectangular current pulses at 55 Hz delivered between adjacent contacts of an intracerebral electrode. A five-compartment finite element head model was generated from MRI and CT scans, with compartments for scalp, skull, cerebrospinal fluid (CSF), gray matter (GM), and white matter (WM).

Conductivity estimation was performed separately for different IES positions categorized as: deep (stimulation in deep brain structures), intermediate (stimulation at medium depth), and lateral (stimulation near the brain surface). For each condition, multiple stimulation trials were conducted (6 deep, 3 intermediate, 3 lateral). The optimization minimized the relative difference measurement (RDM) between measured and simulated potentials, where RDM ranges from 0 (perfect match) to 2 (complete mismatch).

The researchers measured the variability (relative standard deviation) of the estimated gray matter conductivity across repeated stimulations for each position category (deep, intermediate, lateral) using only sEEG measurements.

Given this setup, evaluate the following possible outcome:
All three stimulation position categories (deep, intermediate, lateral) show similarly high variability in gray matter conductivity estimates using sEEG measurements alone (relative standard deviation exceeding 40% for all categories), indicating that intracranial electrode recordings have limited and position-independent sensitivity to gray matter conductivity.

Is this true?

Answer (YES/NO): NO